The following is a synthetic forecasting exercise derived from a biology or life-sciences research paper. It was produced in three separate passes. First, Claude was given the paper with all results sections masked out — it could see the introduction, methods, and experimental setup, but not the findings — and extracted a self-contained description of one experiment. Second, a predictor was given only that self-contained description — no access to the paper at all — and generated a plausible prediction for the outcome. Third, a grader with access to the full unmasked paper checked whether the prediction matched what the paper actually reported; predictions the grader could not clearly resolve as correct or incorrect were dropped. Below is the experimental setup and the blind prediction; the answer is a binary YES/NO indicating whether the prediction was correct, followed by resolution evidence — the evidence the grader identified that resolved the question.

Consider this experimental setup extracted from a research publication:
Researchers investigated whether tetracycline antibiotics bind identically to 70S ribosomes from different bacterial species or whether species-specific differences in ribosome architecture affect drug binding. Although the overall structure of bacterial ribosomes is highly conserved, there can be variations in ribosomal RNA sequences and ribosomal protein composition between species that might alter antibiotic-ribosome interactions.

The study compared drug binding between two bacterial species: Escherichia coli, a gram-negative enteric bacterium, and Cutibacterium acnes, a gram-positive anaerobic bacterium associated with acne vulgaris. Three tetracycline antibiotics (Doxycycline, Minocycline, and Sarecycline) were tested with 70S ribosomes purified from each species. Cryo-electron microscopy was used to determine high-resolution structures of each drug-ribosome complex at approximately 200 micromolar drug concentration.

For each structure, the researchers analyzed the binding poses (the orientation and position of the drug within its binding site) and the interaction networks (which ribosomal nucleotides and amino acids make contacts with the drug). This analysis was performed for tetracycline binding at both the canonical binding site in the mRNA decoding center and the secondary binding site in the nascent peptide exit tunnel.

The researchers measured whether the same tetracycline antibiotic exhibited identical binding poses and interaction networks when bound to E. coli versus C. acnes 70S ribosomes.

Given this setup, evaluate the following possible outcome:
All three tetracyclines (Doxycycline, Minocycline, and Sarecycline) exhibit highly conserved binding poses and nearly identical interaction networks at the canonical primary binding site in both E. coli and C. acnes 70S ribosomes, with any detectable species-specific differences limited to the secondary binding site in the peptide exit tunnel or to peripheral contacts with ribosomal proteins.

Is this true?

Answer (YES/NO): NO